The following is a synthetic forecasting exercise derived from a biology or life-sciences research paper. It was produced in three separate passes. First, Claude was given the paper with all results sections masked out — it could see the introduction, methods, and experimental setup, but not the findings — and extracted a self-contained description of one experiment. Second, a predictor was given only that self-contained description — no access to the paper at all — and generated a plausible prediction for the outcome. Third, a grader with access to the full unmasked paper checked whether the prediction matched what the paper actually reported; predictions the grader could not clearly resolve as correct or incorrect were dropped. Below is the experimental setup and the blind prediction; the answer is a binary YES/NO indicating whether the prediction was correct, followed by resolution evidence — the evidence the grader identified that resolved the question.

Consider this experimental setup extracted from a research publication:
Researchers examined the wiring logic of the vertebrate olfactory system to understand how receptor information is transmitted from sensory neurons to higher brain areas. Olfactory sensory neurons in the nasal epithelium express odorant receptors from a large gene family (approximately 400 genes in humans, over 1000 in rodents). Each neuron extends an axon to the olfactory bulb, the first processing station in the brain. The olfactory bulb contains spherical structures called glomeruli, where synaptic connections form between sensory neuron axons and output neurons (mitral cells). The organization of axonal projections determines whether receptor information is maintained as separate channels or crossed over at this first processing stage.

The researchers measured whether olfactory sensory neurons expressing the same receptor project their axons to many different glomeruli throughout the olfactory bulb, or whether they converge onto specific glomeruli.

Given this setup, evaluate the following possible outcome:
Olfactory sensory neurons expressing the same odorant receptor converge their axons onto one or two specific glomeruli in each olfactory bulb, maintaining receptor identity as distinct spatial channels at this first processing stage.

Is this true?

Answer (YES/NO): YES